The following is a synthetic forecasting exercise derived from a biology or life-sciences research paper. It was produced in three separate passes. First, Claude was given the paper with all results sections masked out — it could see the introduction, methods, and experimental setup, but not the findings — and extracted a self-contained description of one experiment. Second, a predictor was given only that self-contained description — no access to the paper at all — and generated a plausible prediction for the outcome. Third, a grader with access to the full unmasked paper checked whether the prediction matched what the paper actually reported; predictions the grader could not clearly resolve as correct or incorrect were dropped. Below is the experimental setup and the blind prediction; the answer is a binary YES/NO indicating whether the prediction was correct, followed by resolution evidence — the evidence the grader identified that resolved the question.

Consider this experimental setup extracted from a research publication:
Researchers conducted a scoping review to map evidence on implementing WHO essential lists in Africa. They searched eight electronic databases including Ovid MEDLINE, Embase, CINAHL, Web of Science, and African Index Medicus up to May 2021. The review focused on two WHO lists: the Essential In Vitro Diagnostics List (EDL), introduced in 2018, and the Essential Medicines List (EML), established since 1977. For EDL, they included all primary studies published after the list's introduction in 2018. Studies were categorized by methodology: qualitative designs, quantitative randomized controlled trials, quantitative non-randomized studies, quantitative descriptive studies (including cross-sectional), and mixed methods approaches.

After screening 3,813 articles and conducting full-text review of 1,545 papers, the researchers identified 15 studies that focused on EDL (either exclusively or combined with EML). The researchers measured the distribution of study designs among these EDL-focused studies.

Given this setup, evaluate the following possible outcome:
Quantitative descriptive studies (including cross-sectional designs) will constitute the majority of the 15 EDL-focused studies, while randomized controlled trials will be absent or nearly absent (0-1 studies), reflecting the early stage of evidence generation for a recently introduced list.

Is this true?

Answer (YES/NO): YES